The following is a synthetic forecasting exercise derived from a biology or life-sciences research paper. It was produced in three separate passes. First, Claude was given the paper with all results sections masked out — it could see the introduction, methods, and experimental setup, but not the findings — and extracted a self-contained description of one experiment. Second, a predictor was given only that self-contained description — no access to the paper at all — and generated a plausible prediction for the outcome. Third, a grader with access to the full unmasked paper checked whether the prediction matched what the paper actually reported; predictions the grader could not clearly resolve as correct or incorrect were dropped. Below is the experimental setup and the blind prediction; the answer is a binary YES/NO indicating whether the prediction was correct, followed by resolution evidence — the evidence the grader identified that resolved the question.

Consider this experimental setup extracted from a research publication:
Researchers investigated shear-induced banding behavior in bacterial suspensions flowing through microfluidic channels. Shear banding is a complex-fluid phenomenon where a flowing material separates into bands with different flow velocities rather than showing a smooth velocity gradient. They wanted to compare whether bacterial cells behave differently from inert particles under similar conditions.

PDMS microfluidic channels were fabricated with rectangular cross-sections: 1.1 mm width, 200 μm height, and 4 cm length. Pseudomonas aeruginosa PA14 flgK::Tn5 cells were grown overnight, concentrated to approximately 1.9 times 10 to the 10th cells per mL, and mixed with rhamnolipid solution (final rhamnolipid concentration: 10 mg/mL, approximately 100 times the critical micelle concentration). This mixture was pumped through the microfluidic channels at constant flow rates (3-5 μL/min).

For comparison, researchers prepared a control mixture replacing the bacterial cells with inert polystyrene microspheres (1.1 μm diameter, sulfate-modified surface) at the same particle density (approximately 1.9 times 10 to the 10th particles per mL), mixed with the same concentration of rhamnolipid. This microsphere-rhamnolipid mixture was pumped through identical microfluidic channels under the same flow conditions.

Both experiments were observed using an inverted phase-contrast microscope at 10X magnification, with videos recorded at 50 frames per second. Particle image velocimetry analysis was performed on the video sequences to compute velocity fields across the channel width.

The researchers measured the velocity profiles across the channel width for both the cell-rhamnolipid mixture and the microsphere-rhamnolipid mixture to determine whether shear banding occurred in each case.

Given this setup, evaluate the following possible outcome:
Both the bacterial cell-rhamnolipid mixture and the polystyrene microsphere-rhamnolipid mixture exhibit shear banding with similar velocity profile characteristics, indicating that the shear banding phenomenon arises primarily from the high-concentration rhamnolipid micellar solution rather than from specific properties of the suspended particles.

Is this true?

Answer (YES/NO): NO